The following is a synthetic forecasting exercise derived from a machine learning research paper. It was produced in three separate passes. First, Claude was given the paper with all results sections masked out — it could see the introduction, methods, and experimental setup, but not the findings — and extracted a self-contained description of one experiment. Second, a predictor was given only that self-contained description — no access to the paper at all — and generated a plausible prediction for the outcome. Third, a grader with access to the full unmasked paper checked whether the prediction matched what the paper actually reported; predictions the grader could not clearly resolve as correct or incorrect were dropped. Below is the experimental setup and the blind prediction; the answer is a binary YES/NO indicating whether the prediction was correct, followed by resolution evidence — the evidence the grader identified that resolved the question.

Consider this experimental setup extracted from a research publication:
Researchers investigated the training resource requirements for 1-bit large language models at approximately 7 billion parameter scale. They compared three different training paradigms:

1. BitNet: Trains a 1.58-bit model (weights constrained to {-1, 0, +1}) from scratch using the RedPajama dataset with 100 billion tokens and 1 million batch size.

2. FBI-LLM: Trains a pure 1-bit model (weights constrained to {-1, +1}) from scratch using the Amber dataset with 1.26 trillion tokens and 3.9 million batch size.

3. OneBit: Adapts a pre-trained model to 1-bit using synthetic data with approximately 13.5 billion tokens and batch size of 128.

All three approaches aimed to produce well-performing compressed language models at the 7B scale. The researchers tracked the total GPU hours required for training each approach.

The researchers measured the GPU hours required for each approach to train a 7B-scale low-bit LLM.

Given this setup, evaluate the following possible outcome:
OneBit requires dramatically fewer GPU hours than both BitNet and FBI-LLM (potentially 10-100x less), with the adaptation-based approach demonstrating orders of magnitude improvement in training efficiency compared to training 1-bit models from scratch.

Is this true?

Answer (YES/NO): NO